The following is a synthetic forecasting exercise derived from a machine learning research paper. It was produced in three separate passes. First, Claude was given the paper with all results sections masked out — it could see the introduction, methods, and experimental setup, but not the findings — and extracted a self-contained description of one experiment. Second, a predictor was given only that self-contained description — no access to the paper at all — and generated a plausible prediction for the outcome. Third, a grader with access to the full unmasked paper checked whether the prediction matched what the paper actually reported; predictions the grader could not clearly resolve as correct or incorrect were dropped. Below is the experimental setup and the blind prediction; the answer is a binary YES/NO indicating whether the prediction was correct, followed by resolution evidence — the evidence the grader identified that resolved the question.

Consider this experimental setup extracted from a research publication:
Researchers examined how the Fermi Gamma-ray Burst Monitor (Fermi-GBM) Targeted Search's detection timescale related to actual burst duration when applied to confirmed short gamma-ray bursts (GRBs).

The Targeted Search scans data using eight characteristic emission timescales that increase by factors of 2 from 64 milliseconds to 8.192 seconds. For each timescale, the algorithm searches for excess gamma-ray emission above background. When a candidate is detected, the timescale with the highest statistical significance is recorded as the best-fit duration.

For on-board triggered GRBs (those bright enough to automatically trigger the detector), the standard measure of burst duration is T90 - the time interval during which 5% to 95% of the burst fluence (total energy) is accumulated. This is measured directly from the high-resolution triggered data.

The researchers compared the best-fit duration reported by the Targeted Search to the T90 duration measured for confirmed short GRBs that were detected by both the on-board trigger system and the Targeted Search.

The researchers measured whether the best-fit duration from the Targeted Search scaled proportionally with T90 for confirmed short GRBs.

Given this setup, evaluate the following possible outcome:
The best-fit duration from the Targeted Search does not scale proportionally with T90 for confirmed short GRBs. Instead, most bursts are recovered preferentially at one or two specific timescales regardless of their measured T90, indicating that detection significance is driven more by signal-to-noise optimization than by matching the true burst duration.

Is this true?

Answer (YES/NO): NO